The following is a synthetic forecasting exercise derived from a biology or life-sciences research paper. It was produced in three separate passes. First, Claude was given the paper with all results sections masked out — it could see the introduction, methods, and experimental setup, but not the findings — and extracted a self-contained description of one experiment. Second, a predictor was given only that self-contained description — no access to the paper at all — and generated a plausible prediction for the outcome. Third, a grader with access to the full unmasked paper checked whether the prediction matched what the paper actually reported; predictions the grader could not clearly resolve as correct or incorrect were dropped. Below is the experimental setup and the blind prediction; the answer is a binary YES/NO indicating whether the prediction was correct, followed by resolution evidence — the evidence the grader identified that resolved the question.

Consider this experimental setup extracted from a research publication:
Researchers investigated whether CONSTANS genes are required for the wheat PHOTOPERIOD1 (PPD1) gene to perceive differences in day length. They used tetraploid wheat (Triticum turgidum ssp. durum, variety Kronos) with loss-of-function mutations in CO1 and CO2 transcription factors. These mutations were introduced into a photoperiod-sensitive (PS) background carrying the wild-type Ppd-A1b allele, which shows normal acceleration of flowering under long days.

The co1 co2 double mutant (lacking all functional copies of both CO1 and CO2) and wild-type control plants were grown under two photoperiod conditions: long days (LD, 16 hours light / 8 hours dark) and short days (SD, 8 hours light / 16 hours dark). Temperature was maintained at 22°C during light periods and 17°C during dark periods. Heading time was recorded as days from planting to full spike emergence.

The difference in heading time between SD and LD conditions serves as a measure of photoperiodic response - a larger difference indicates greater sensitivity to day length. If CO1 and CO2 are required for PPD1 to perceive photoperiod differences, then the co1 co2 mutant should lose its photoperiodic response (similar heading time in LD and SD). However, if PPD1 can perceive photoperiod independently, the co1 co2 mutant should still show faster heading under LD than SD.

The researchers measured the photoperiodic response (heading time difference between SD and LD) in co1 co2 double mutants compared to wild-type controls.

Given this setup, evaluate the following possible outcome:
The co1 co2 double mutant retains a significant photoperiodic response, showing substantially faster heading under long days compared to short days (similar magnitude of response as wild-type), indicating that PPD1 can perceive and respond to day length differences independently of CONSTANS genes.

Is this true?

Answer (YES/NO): YES